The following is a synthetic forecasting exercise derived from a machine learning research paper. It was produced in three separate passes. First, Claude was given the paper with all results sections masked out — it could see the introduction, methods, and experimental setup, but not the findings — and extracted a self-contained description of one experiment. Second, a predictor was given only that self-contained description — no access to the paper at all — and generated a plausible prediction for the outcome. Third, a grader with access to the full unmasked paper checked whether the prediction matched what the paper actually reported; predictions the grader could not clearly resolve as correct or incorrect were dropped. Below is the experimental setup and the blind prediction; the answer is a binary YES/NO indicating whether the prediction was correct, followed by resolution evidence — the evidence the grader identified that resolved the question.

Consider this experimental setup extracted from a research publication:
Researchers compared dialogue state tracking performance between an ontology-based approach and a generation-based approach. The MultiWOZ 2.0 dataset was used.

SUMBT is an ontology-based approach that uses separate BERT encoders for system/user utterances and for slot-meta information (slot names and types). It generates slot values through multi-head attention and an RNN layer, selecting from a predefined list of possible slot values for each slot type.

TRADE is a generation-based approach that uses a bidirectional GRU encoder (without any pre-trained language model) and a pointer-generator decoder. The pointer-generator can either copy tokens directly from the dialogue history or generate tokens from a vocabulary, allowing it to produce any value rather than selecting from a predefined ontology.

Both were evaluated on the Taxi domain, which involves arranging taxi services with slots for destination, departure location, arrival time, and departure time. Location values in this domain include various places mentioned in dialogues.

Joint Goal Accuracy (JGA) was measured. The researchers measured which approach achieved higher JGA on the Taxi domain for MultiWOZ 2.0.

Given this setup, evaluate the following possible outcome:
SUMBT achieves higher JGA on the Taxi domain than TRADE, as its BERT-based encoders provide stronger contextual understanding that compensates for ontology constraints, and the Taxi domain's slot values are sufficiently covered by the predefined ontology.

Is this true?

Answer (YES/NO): NO